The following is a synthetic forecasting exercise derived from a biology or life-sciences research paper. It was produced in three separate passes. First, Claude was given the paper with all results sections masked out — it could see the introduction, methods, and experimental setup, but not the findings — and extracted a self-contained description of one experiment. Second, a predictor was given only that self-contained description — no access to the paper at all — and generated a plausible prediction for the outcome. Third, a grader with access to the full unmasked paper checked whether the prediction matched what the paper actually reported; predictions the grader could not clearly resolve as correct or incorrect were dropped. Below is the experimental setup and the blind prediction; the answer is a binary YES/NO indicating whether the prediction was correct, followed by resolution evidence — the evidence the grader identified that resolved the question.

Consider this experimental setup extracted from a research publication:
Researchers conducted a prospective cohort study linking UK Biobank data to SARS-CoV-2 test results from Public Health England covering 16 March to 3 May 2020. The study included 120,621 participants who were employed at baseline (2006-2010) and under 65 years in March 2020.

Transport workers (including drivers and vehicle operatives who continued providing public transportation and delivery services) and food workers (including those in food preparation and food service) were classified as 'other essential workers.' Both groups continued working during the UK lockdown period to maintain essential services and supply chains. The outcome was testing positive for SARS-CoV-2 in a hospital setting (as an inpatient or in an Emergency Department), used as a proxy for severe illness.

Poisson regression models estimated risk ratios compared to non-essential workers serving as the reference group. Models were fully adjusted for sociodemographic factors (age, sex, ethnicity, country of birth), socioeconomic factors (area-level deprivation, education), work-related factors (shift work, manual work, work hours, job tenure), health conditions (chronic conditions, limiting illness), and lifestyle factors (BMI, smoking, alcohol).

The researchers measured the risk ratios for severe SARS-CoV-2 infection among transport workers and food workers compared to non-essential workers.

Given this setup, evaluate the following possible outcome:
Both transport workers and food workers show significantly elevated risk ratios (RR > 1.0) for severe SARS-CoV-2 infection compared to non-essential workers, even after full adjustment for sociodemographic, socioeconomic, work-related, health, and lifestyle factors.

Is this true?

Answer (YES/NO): NO